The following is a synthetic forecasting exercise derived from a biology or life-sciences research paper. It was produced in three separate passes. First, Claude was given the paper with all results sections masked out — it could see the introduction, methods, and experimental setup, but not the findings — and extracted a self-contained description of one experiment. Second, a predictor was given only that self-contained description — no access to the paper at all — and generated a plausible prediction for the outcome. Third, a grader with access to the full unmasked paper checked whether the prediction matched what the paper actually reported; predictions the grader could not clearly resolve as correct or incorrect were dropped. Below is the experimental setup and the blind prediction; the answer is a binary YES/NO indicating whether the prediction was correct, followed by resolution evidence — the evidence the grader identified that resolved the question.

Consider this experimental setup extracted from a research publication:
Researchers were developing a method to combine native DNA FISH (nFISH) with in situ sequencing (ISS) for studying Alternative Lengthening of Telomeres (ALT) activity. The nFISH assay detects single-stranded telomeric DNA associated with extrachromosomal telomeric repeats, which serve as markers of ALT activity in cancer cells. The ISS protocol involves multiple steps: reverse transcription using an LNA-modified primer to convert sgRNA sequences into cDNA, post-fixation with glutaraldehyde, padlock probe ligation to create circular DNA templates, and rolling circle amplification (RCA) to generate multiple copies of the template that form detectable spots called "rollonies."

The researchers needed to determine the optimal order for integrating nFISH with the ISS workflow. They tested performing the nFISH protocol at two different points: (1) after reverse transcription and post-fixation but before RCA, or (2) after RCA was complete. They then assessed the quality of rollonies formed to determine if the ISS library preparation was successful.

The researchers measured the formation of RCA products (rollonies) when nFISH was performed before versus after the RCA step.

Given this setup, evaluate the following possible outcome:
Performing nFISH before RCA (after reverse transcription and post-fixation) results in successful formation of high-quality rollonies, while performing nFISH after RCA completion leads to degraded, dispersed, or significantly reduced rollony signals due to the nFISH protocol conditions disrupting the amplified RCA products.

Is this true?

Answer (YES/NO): NO